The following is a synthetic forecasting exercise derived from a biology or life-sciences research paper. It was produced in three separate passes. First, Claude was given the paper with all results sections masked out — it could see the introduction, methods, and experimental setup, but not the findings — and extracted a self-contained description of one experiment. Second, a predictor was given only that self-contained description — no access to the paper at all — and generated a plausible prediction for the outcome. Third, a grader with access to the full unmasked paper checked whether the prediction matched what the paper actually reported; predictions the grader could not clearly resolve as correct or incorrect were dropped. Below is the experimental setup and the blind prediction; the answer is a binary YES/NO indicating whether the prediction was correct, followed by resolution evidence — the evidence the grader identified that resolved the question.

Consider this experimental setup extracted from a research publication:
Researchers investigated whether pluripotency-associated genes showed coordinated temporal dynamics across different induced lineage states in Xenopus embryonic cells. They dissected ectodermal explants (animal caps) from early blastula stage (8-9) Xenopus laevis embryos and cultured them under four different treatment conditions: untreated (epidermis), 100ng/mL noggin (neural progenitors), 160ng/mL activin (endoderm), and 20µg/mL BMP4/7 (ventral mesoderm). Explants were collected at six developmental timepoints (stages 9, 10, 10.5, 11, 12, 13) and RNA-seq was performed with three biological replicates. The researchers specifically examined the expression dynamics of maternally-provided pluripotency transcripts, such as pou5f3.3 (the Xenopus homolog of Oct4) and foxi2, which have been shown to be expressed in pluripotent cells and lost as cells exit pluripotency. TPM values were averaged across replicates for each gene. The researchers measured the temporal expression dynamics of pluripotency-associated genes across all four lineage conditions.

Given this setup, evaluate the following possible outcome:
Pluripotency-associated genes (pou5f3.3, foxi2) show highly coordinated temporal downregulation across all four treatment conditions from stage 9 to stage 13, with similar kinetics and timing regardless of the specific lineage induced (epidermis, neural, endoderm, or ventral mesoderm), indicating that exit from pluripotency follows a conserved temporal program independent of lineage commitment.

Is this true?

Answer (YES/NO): YES